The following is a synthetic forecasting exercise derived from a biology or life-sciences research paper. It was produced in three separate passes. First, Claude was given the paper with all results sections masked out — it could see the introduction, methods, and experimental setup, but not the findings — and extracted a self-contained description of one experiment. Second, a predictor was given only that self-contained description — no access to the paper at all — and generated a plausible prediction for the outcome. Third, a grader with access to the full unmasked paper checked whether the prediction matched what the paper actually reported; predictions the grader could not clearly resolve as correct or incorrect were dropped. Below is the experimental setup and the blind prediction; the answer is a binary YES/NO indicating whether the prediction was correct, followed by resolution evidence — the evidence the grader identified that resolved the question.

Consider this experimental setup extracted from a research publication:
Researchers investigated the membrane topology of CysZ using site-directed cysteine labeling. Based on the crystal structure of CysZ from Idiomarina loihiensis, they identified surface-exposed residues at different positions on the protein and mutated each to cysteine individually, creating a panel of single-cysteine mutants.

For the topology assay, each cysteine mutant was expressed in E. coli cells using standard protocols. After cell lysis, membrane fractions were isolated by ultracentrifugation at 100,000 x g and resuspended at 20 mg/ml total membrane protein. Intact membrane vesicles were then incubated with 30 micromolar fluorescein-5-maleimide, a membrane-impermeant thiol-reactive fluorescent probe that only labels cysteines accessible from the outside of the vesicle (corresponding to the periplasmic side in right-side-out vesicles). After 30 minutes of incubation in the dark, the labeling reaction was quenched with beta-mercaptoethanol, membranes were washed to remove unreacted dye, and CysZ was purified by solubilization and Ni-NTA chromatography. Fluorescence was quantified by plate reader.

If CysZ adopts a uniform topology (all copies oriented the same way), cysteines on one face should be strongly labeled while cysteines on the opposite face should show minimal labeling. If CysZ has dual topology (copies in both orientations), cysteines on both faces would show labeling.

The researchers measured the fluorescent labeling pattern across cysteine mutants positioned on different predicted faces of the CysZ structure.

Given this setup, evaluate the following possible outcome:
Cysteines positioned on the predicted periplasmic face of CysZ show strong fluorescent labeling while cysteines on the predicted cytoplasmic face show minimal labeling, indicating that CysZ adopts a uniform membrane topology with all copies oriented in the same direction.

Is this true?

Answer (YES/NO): NO